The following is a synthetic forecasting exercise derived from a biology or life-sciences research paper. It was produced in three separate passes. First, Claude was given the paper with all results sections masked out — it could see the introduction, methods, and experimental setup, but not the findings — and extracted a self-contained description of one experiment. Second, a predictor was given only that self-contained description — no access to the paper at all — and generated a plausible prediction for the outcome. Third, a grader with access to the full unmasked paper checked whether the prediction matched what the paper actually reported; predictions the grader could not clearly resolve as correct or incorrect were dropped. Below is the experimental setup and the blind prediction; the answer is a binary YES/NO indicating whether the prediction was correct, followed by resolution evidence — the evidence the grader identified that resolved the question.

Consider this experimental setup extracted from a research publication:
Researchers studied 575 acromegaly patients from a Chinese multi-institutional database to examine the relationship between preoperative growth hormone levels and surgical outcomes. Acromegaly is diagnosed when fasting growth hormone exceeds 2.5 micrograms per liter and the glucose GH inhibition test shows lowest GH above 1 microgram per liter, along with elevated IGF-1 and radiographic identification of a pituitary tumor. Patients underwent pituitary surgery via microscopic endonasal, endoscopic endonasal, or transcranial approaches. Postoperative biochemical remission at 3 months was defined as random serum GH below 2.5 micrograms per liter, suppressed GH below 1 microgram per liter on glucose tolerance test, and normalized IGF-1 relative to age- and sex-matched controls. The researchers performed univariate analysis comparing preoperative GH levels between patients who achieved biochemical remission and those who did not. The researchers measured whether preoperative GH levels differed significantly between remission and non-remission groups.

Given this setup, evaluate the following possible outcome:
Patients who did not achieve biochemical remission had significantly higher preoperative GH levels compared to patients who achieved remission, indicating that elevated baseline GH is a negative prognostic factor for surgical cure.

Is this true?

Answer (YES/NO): YES